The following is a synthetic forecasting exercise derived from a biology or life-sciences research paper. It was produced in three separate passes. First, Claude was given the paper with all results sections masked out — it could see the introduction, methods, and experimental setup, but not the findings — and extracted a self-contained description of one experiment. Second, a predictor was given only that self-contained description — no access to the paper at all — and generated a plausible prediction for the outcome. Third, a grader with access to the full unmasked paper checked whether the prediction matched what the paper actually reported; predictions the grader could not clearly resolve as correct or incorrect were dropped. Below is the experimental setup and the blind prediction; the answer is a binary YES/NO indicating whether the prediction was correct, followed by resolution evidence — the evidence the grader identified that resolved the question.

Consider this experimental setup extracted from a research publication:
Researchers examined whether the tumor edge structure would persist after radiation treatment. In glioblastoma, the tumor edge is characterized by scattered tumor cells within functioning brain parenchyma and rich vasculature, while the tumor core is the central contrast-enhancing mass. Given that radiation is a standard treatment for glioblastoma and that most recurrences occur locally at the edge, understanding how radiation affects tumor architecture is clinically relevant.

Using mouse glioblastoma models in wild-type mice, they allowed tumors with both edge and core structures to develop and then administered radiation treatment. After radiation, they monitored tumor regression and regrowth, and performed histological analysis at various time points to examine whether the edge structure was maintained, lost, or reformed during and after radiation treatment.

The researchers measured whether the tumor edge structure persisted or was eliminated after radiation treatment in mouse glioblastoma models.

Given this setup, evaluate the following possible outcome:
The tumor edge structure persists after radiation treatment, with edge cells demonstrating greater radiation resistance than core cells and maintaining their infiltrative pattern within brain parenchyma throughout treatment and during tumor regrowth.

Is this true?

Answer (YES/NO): YES